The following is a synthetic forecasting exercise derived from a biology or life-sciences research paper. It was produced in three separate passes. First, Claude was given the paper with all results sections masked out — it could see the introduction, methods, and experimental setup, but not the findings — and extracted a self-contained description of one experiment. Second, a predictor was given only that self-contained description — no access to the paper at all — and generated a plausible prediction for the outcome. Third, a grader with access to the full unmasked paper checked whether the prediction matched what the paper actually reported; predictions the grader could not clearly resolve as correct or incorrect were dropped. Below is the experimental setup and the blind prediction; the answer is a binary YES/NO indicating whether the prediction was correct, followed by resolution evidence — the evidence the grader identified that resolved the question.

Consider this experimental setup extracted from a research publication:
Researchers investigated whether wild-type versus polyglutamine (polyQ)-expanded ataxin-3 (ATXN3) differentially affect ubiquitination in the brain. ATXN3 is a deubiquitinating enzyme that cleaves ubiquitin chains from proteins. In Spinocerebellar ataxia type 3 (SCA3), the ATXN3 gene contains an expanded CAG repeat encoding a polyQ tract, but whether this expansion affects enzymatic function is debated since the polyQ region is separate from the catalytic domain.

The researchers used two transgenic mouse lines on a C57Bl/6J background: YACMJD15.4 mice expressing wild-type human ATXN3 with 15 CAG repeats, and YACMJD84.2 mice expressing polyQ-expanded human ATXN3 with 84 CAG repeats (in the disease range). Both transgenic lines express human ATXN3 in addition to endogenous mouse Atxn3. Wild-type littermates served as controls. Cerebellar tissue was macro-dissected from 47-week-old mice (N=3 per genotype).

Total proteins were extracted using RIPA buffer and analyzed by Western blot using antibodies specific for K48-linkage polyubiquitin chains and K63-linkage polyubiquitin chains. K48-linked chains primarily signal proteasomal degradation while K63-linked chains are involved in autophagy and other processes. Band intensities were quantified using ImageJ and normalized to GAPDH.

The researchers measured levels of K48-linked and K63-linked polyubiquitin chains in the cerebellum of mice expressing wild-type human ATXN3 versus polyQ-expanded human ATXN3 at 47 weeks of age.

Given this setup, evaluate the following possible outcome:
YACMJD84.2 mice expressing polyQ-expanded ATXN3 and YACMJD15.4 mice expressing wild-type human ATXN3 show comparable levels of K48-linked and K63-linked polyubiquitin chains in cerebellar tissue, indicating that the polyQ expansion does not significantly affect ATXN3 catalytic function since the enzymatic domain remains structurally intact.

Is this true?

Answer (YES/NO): NO